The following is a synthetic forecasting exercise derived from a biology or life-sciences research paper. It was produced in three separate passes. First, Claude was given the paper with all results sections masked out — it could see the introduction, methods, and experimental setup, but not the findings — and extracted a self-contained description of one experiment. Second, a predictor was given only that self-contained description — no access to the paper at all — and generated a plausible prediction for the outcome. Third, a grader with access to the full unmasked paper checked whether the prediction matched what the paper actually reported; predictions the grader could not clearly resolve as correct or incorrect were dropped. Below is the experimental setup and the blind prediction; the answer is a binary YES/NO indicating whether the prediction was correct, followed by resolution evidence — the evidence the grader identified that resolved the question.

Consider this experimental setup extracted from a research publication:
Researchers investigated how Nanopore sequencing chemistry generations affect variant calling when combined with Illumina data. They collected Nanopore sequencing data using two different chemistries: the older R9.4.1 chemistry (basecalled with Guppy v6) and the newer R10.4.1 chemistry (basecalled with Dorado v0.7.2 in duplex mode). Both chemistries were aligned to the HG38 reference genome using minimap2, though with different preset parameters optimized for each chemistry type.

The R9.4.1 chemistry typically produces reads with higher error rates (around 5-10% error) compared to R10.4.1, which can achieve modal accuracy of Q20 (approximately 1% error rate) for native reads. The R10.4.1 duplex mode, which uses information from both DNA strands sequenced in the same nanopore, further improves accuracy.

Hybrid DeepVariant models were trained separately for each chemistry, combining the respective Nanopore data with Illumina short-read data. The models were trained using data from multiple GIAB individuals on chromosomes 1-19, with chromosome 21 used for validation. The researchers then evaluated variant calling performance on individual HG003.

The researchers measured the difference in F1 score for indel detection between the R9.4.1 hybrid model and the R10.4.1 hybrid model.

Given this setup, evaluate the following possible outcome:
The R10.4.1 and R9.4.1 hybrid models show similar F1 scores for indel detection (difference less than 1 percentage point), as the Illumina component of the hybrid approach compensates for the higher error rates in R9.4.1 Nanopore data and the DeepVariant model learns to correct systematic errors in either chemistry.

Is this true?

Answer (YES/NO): NO